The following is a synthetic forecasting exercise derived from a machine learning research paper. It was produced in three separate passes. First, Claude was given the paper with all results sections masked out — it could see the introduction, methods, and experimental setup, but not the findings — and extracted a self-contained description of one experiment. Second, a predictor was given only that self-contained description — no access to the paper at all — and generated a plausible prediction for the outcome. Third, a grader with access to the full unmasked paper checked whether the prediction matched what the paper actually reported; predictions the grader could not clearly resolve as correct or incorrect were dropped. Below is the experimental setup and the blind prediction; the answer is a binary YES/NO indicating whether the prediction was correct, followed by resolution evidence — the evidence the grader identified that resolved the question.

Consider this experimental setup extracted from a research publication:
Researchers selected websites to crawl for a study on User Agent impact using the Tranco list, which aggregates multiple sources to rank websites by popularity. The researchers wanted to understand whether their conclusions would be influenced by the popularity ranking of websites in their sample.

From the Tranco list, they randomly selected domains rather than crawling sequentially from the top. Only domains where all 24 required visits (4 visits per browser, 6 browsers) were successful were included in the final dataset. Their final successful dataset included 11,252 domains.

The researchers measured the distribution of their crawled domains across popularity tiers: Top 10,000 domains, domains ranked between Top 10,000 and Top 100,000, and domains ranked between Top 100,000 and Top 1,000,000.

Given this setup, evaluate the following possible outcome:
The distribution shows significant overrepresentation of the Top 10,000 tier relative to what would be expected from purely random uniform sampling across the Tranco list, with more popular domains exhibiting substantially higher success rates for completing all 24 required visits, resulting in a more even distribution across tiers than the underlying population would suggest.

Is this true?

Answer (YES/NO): NO